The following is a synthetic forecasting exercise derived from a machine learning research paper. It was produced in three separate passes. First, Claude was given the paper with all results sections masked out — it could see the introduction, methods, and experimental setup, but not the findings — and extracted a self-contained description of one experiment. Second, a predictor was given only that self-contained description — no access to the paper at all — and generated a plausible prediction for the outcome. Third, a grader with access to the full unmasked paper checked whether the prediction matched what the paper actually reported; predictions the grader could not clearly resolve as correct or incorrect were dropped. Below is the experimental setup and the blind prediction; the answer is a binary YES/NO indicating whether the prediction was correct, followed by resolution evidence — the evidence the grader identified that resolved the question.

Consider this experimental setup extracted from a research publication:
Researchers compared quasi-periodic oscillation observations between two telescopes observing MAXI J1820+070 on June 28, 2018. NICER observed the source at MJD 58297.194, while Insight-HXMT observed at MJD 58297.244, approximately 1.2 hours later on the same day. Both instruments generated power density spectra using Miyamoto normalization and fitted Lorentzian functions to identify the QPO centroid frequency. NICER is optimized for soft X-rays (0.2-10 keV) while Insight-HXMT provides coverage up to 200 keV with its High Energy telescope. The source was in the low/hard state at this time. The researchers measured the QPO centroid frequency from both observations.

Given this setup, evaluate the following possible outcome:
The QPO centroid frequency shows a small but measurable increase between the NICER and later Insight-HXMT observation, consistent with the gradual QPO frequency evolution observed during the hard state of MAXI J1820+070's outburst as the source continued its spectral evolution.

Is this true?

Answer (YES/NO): NO